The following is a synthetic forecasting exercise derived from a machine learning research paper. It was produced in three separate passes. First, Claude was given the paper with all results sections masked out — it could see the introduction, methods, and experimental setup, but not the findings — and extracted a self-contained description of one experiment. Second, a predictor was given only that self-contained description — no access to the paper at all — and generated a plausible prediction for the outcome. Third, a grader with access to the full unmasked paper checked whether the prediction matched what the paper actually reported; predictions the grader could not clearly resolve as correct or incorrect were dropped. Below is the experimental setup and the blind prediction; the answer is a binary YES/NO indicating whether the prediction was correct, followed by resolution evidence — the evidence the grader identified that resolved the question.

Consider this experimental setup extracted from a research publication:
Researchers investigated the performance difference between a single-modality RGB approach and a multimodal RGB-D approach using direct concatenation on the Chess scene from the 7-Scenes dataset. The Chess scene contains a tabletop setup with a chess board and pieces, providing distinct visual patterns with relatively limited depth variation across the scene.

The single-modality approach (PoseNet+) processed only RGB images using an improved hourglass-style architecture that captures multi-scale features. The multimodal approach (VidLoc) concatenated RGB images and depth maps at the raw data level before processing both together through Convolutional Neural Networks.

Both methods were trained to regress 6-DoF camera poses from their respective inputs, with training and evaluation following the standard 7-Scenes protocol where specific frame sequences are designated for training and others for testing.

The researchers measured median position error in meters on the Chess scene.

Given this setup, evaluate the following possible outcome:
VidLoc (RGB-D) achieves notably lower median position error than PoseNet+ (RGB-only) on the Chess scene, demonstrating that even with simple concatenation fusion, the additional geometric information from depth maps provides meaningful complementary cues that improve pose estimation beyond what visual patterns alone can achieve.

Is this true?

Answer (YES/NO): NO